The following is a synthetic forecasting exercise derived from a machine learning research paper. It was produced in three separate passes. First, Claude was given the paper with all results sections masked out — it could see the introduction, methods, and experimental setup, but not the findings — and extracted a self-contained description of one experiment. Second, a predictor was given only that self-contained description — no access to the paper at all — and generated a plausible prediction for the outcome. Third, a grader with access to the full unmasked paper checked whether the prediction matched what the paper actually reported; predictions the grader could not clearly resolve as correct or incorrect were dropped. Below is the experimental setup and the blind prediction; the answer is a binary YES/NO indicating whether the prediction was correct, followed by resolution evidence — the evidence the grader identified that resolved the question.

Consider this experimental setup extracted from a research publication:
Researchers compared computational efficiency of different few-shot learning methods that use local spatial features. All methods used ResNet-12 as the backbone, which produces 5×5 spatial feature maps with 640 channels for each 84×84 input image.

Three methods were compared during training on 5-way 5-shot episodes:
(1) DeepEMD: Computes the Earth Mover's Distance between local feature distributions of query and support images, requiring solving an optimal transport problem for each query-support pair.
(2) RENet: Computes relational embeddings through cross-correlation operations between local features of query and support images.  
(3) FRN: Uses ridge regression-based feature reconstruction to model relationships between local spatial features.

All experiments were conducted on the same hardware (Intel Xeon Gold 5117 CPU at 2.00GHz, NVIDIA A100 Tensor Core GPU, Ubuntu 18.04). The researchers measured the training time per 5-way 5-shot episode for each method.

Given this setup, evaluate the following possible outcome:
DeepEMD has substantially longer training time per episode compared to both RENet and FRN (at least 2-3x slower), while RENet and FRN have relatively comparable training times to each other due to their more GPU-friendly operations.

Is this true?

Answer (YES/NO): YES